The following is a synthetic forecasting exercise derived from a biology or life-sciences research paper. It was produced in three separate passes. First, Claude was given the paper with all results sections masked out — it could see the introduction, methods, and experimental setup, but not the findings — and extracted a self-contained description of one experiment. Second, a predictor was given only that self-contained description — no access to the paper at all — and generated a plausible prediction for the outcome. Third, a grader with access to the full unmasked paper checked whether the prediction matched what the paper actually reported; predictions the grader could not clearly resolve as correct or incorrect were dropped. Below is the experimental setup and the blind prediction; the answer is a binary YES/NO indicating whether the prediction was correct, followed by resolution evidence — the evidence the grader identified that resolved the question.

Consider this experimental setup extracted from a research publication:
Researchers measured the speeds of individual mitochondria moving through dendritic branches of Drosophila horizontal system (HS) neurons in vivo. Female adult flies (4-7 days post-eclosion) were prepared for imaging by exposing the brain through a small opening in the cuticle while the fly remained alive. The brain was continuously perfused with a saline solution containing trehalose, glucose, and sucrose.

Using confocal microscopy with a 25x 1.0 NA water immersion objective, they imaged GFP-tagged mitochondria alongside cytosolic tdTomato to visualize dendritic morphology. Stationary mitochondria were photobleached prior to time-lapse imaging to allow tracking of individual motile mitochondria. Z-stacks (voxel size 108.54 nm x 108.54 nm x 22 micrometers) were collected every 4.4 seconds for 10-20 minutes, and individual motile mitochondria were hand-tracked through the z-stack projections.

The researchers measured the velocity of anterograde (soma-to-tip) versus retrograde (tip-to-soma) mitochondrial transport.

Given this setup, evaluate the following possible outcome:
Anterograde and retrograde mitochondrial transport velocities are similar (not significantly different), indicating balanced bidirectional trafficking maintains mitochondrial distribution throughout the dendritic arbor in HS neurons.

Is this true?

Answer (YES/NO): YES